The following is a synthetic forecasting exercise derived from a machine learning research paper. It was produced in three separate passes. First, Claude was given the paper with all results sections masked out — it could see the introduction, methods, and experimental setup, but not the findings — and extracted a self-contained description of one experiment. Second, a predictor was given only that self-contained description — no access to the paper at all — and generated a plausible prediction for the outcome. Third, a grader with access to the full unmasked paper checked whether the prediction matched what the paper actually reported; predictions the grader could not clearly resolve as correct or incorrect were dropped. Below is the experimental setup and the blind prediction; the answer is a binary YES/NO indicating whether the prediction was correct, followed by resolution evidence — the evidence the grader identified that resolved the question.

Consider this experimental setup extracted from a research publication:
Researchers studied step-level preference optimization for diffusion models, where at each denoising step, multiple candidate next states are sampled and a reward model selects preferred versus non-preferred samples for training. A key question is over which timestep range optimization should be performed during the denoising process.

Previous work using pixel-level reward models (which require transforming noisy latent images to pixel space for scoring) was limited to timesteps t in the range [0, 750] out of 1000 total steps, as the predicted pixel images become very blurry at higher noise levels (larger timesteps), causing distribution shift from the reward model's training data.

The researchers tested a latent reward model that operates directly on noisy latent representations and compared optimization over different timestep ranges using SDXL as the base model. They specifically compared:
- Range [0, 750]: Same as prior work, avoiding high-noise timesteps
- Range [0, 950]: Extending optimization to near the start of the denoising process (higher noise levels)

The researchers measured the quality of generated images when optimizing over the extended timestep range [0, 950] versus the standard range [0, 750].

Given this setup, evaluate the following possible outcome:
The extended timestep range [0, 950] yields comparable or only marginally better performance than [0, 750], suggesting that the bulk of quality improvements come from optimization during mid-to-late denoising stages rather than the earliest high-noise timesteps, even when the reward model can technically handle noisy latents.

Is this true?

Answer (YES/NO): NO